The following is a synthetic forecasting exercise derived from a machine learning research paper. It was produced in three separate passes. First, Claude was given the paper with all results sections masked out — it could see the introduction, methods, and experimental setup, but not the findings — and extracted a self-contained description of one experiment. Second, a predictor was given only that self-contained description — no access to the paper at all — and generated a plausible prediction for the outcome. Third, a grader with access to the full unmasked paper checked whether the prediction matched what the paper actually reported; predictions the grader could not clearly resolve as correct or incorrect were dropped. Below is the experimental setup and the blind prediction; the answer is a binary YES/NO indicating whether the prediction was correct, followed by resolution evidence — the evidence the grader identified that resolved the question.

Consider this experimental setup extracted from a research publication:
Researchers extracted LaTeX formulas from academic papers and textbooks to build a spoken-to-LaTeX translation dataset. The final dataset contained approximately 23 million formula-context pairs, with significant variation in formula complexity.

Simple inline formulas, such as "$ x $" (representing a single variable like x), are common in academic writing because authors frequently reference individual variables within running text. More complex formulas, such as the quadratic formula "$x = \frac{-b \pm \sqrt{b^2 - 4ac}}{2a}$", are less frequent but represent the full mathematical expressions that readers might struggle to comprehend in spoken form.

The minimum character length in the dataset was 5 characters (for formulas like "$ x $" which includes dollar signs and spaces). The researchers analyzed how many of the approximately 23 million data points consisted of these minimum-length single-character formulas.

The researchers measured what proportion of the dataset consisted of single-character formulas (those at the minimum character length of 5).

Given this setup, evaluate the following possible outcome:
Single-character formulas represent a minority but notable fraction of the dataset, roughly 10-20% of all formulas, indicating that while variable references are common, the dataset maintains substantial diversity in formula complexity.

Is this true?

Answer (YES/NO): NO